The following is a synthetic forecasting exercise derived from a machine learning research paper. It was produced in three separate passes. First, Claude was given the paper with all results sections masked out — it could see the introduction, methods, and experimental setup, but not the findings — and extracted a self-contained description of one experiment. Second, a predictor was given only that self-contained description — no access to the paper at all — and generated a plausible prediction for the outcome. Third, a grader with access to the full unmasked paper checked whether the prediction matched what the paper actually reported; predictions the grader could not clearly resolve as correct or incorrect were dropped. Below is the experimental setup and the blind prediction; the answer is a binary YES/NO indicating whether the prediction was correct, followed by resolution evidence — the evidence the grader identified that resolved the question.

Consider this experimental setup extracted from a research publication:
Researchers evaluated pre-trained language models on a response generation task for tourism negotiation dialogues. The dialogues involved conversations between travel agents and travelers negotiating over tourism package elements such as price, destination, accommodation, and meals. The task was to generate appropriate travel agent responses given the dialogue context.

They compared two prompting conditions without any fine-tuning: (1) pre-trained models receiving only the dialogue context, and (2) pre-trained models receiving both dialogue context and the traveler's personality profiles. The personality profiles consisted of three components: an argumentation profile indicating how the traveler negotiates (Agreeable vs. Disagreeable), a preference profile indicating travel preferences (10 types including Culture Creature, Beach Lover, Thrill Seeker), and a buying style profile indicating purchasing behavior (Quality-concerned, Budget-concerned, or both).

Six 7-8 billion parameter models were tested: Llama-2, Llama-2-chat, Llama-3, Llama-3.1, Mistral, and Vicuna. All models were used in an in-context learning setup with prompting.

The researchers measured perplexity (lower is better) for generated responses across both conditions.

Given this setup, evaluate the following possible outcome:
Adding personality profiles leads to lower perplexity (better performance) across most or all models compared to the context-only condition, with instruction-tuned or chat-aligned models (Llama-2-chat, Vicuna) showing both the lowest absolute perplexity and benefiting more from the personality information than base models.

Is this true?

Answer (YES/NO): NO